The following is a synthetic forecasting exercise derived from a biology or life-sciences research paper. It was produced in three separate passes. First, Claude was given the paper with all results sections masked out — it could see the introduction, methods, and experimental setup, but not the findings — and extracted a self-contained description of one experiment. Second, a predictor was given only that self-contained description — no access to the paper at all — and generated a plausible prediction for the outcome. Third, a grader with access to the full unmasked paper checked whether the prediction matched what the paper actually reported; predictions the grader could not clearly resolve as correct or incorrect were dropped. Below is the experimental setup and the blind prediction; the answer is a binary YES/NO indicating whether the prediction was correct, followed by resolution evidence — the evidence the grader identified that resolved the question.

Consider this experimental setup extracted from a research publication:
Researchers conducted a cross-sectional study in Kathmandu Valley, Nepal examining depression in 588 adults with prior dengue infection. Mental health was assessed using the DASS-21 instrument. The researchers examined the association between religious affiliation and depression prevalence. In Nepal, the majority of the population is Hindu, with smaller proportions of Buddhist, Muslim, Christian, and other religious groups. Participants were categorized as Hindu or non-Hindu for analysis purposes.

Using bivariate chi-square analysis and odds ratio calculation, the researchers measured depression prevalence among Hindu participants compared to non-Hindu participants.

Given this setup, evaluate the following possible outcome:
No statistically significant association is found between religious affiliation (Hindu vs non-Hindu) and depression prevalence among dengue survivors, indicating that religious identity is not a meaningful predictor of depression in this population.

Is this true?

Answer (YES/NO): NO